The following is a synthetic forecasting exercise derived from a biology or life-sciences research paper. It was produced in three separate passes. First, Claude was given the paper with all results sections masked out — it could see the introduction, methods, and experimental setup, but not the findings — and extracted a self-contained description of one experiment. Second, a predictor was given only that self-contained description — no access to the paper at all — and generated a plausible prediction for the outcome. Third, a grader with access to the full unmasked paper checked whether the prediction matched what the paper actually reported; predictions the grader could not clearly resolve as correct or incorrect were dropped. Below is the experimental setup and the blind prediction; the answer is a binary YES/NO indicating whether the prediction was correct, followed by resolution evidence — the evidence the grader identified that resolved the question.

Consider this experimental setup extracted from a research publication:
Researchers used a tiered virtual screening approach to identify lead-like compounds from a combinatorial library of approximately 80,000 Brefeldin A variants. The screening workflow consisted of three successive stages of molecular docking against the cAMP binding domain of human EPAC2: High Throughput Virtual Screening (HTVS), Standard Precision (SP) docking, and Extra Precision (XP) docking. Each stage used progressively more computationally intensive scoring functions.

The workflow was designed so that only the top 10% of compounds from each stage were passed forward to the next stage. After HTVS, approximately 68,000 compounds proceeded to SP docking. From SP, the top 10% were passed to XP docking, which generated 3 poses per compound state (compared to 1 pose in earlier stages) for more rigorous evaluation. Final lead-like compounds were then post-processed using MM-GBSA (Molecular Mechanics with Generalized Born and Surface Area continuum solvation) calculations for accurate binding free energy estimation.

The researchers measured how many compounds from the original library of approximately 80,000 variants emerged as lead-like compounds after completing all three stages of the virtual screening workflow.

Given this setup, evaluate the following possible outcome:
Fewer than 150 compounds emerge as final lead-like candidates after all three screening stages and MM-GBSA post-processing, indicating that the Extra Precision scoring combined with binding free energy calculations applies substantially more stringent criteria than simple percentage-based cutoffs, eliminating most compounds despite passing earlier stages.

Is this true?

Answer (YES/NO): YES